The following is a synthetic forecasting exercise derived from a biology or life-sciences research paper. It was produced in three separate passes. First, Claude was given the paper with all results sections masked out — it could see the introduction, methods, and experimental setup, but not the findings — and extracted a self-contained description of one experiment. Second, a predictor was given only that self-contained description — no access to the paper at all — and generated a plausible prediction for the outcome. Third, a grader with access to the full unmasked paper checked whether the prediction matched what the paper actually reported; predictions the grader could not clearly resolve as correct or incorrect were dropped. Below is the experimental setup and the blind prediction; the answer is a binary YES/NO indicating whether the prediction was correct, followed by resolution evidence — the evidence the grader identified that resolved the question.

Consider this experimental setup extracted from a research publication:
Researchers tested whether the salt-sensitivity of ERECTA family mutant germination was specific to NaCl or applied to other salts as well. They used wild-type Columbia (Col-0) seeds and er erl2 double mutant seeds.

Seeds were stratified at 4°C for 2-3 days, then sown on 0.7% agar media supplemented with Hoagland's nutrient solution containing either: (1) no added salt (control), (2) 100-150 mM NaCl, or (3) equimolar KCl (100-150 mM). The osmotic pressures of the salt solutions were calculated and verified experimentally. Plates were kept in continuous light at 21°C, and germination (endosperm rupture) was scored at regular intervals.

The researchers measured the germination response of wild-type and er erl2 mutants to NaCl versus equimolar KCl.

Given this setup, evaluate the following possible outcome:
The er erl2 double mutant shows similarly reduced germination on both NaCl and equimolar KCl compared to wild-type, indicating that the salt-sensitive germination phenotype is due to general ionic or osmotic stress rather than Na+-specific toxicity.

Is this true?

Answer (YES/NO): NO